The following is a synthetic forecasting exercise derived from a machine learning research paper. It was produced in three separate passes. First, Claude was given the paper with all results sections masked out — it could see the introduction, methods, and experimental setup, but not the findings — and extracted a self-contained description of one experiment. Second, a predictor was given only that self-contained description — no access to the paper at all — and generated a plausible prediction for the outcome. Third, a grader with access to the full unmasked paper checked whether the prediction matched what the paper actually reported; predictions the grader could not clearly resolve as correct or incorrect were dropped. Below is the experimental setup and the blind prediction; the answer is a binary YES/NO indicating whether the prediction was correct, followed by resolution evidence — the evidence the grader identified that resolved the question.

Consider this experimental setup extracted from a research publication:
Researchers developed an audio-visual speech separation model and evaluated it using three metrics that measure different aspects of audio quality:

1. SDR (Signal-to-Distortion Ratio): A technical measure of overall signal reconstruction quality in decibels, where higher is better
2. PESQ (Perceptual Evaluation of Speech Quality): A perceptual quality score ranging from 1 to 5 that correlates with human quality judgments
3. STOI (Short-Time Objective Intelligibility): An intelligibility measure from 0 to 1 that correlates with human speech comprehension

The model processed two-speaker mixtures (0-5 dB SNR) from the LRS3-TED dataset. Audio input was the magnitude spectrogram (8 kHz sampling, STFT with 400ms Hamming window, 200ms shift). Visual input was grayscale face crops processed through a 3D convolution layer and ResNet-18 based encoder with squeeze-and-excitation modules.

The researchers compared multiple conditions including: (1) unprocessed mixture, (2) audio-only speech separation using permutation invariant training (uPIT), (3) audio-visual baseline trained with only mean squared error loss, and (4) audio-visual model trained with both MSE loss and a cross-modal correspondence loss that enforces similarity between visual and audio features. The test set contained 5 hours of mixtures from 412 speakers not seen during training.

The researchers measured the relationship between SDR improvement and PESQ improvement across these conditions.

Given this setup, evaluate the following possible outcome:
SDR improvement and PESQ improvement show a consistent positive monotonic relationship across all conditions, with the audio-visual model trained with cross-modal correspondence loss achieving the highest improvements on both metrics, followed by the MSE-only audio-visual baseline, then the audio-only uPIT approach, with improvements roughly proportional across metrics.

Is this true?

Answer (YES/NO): YES